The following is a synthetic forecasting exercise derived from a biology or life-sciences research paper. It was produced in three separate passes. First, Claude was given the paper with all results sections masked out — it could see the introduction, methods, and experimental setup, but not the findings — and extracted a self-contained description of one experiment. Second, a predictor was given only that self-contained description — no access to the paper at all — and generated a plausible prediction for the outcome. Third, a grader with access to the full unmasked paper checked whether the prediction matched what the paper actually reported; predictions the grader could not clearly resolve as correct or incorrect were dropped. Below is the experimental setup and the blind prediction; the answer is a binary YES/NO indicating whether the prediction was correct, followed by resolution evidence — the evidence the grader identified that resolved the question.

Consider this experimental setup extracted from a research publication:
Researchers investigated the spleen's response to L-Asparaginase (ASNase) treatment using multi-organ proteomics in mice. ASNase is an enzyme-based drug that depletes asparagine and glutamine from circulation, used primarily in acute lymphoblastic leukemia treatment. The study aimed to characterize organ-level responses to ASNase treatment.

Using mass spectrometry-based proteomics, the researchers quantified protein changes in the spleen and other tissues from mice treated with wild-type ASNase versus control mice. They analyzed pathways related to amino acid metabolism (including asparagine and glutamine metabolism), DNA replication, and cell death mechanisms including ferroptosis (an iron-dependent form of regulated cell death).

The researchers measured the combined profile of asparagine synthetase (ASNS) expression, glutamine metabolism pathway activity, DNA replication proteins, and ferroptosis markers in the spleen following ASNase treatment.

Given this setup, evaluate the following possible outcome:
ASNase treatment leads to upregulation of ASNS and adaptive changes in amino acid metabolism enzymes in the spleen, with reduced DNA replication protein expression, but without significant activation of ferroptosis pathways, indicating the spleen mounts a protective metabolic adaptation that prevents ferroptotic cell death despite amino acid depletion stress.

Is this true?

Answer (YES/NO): NO